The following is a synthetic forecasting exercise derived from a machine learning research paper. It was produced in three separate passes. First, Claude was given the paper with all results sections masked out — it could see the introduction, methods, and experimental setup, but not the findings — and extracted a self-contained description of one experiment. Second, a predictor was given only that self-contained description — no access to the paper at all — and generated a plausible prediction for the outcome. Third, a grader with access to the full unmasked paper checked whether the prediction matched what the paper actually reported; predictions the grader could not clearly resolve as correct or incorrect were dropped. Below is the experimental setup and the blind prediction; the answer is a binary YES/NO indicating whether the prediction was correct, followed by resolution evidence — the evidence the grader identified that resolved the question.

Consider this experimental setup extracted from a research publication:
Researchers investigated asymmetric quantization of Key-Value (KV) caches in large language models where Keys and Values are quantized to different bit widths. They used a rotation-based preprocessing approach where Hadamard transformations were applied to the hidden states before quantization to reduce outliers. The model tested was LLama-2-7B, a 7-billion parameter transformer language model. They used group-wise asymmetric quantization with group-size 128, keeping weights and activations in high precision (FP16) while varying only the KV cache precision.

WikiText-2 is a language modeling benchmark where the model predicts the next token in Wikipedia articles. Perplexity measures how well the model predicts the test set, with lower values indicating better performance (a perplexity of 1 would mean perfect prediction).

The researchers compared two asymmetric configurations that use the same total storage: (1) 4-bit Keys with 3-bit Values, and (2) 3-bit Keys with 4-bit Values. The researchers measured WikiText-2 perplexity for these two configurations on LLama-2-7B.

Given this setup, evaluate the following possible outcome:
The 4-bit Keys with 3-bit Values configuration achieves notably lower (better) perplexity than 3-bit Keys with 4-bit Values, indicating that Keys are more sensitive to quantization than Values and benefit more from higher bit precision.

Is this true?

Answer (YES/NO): YES